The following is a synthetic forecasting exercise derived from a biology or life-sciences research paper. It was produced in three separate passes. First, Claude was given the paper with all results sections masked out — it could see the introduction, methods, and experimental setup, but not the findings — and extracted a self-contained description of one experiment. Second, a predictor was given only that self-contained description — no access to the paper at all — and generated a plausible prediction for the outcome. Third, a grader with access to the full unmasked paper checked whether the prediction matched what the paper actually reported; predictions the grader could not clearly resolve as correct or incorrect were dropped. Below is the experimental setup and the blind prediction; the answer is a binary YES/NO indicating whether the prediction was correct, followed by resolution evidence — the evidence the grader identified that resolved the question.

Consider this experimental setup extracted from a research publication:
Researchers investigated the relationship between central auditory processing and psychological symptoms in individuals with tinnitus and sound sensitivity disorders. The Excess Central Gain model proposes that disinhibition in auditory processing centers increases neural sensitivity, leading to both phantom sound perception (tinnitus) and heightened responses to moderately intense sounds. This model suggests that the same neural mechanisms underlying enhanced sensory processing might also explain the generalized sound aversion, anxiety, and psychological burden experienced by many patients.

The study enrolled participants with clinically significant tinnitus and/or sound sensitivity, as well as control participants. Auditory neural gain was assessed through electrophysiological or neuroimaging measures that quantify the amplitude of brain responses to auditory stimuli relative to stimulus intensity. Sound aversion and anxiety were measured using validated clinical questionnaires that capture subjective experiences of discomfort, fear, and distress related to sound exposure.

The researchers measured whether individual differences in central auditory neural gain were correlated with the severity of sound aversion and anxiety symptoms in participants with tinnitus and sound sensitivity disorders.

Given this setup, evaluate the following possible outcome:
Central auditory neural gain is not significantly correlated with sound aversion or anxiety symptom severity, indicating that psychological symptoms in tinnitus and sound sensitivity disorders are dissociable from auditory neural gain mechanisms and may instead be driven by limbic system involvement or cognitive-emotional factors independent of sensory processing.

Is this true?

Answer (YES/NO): YES